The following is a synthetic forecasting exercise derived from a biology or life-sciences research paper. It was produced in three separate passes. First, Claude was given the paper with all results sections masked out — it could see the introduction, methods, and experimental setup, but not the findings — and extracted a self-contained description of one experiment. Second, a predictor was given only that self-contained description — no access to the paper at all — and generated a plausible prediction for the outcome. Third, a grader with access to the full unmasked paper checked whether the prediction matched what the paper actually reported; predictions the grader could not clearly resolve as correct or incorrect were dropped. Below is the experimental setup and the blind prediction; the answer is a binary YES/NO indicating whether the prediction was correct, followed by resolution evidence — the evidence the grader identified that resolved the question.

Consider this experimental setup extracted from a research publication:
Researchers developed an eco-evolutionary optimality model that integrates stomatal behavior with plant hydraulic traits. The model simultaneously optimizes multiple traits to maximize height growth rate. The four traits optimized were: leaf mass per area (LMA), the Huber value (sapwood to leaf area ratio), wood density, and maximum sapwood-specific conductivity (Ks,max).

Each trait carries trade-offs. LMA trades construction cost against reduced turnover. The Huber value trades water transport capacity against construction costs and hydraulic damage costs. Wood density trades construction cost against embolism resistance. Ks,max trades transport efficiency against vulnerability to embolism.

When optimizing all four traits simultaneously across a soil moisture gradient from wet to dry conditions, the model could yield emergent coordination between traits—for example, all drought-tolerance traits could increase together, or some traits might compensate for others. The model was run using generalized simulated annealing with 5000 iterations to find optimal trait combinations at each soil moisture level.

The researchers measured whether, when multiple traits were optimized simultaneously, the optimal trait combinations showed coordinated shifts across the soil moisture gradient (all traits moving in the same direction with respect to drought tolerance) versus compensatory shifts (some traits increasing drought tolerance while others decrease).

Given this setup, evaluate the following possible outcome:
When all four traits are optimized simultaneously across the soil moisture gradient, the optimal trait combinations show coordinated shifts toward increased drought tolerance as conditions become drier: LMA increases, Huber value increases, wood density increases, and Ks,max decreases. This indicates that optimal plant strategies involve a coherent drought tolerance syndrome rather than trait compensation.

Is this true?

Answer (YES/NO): YES